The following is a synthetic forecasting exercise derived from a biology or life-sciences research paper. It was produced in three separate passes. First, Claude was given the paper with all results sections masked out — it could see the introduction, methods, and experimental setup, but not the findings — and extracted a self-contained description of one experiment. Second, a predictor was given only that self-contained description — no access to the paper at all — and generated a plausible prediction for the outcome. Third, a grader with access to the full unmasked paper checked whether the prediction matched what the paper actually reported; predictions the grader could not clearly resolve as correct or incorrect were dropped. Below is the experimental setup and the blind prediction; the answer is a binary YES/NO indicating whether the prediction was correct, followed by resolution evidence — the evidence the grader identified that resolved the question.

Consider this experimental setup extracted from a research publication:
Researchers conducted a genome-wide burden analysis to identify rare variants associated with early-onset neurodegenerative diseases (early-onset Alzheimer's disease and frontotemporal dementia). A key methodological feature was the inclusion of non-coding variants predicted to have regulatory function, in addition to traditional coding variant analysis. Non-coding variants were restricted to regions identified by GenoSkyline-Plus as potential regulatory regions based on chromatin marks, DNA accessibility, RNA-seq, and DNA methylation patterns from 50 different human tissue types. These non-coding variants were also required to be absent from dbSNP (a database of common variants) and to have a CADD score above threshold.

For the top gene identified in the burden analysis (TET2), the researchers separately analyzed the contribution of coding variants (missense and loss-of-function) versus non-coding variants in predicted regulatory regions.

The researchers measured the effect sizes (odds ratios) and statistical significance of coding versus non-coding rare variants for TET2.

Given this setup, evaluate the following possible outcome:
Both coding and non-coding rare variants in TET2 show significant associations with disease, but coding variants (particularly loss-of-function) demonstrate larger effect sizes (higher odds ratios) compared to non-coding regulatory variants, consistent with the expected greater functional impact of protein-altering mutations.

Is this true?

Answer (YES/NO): NO